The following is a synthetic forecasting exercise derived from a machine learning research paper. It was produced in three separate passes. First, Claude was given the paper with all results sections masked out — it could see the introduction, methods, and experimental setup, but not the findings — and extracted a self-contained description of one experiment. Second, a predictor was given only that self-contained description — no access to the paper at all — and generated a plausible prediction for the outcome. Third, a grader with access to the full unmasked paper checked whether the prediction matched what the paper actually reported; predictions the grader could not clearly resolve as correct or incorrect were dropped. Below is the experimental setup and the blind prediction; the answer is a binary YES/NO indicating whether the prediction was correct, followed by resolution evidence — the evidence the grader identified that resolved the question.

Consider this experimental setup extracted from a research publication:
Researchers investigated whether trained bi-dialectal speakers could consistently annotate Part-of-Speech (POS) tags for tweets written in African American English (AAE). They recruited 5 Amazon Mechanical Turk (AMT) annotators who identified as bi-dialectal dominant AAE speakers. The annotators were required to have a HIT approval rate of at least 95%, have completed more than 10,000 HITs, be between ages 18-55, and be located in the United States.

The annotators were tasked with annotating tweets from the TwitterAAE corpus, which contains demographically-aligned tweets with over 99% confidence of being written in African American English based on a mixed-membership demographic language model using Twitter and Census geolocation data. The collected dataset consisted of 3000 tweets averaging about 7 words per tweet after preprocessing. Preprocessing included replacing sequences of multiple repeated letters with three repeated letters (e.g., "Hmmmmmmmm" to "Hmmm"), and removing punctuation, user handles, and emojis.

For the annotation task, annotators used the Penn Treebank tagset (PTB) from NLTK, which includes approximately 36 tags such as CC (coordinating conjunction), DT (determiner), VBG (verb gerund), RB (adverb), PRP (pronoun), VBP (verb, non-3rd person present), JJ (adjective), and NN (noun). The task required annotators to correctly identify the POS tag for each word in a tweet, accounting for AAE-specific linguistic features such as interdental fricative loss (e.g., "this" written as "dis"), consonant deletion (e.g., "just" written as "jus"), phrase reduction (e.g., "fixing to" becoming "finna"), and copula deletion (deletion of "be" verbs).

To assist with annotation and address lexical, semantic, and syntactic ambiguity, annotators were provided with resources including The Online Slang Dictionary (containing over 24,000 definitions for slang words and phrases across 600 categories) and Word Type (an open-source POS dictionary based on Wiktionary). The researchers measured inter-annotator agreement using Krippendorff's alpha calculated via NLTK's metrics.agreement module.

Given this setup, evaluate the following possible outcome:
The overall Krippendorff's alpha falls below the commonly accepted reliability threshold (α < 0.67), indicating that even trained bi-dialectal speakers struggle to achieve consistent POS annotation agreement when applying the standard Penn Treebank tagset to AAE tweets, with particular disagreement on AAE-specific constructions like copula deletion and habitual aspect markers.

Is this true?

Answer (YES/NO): NO